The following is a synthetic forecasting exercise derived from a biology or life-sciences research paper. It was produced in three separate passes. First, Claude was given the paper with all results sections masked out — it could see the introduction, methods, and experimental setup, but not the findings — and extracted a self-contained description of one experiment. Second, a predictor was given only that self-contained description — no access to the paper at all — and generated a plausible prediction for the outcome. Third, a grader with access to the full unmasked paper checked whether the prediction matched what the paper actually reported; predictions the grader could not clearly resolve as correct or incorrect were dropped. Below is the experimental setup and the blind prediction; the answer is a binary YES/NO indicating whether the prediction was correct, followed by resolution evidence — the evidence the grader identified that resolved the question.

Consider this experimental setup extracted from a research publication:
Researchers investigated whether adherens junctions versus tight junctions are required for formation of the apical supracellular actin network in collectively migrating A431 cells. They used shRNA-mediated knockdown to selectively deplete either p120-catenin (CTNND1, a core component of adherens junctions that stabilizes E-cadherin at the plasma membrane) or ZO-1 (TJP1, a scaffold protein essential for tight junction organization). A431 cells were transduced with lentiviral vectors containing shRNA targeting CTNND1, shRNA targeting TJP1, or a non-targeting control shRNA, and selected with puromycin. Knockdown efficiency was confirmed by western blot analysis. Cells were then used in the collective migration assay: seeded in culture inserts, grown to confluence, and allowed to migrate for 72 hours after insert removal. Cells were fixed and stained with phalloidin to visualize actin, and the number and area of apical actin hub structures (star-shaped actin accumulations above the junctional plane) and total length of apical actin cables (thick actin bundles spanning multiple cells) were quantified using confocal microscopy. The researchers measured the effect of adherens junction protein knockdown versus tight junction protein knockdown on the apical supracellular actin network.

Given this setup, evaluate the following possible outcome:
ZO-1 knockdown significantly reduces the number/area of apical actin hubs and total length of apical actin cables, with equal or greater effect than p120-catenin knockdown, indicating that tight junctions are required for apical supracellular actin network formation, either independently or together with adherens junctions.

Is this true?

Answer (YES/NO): NO